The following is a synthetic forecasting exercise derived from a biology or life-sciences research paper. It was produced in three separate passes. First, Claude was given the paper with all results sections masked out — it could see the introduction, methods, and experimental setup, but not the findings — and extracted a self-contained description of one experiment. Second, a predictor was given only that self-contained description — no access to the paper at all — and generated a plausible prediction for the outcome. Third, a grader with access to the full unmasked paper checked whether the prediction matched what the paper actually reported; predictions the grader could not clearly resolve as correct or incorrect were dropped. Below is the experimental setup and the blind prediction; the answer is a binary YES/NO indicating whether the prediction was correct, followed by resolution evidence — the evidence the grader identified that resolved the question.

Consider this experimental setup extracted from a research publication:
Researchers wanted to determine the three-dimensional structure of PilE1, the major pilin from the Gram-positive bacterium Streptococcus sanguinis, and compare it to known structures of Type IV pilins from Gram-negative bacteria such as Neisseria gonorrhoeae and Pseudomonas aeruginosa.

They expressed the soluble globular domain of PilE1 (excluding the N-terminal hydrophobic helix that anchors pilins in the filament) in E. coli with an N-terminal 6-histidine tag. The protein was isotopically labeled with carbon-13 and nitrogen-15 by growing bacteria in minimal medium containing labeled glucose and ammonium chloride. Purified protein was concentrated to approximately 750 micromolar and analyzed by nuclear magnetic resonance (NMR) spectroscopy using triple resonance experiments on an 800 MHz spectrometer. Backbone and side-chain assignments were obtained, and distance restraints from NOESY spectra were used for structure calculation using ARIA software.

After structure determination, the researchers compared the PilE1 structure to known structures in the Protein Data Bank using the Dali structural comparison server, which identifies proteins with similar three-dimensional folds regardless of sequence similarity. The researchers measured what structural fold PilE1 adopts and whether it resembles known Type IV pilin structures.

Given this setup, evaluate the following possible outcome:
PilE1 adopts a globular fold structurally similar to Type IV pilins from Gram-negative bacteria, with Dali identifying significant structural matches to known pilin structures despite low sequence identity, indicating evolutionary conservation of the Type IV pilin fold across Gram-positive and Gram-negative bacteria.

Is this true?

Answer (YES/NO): NO